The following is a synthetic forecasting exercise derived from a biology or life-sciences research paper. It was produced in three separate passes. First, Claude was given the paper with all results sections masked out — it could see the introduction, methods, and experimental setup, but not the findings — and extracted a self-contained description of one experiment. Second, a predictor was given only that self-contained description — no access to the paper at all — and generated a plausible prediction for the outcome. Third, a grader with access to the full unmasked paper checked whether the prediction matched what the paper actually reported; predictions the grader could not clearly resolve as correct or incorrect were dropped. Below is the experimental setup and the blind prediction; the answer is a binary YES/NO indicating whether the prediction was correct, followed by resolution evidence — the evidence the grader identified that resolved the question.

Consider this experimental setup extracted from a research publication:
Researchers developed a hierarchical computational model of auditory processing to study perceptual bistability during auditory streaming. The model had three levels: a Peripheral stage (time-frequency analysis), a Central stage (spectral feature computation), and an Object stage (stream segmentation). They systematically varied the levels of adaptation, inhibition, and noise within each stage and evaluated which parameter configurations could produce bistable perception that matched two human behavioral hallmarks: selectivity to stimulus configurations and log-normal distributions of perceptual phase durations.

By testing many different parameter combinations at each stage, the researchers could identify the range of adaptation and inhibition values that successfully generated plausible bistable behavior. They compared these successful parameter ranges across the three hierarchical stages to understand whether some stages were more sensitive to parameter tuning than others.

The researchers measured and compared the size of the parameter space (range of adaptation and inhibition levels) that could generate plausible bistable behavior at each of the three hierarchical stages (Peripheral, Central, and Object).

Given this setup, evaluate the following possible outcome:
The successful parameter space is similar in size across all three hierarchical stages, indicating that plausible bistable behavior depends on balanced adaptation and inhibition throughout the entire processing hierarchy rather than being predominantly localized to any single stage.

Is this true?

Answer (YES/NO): NO